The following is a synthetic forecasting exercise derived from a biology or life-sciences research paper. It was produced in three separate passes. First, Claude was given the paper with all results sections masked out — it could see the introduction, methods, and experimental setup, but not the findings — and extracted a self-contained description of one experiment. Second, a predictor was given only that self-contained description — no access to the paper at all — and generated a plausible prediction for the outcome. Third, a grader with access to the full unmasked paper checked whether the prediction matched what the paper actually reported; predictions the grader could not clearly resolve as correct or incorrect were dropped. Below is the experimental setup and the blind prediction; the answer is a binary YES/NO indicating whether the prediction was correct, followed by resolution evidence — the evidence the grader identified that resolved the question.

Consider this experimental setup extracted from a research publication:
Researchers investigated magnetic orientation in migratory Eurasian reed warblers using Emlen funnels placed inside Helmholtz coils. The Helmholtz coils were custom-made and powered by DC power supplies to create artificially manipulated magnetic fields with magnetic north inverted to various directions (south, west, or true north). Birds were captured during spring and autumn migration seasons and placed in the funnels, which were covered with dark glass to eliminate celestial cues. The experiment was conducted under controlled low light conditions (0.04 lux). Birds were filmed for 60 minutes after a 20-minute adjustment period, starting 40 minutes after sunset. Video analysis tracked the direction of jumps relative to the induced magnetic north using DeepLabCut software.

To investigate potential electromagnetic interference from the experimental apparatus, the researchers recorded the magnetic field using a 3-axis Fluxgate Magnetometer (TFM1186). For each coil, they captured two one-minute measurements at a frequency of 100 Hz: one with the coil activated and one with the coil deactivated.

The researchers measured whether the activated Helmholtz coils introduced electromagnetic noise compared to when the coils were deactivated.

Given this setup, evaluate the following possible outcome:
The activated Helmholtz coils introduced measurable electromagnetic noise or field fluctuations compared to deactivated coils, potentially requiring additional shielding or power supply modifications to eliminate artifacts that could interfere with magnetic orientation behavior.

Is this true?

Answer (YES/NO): YES